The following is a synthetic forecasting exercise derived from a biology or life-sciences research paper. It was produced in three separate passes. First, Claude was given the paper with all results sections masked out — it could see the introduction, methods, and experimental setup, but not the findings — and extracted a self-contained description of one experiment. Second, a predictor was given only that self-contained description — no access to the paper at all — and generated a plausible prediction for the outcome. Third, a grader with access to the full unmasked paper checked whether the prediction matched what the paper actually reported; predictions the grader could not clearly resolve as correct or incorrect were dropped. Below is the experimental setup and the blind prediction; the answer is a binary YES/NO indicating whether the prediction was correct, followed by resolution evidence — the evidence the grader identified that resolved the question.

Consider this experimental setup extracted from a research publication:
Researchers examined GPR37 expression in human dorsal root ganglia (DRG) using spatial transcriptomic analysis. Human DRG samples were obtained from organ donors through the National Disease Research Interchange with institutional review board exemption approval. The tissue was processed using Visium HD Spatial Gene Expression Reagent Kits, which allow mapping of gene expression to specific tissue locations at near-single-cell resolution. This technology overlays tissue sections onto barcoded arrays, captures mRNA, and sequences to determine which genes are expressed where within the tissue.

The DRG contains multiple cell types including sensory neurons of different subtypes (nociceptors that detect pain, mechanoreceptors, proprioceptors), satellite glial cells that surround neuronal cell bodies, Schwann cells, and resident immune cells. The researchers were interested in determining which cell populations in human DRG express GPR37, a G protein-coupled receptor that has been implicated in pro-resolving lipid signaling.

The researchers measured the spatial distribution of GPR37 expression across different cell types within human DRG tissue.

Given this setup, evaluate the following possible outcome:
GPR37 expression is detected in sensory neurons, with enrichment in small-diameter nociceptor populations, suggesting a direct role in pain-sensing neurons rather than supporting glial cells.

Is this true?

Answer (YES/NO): NO